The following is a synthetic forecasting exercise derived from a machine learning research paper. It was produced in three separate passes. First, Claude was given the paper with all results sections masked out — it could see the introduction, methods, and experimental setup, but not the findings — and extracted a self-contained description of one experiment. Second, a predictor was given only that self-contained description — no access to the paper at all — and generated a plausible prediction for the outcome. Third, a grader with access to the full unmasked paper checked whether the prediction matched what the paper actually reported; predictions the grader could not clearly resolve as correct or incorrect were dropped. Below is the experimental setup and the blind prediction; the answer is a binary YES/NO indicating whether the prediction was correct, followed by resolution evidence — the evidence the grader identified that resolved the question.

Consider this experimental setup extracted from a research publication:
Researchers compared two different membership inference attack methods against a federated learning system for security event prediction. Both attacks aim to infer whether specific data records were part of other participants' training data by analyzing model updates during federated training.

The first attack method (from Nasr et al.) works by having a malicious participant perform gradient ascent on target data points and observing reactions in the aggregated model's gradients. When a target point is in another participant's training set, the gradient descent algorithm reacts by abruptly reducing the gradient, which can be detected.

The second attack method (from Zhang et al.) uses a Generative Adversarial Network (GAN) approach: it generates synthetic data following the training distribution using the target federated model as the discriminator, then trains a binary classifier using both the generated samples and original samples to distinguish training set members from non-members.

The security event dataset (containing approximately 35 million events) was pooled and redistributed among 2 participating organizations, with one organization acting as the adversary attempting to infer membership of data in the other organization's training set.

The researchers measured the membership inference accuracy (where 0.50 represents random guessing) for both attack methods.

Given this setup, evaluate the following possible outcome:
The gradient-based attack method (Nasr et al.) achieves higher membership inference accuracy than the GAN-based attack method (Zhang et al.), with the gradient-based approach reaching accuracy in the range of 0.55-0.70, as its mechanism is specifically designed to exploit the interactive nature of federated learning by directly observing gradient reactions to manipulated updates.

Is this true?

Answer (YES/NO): NO